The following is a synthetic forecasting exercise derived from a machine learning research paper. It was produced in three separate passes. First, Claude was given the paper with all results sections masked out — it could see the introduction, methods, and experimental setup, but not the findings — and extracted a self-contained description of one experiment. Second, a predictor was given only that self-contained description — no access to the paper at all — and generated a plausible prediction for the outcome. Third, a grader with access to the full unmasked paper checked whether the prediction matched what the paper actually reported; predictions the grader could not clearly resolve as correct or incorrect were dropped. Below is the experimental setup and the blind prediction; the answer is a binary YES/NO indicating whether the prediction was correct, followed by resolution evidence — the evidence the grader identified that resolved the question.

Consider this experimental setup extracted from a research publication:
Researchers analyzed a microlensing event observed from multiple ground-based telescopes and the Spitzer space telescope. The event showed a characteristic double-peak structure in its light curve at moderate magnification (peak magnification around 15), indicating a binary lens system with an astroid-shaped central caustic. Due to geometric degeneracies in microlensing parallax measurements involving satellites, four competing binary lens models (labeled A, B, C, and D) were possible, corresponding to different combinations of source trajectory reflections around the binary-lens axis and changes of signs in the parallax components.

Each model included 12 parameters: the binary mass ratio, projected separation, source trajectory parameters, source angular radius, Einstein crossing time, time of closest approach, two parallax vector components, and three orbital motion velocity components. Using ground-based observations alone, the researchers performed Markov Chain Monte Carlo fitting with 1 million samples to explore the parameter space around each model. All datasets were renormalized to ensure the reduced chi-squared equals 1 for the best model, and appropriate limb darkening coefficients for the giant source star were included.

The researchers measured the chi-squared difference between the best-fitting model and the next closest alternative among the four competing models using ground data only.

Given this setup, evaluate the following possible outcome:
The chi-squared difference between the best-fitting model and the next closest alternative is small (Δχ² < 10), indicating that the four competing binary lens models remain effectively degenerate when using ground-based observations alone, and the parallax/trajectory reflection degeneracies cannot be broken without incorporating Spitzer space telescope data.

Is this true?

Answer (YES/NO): NO